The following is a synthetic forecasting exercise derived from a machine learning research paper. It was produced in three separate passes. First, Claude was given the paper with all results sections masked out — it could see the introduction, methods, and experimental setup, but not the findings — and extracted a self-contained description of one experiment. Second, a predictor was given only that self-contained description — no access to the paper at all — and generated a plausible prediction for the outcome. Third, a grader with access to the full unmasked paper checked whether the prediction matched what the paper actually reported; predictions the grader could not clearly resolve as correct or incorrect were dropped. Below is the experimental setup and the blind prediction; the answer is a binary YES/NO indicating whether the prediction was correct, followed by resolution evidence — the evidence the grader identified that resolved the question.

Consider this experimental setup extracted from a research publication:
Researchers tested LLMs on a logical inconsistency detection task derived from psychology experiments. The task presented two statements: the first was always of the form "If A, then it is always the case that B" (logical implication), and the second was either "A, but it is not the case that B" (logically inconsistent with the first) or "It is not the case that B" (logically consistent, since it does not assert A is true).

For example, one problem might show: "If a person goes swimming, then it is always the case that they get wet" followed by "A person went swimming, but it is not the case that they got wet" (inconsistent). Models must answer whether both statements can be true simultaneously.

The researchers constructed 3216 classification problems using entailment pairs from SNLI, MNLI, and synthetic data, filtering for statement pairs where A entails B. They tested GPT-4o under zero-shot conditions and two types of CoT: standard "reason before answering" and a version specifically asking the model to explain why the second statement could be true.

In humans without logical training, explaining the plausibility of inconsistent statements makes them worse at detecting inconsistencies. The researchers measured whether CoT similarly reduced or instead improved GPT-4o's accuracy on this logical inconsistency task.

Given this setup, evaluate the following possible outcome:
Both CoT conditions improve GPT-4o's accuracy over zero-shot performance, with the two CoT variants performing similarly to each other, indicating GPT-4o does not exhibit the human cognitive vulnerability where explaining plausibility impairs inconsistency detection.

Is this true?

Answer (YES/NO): NO